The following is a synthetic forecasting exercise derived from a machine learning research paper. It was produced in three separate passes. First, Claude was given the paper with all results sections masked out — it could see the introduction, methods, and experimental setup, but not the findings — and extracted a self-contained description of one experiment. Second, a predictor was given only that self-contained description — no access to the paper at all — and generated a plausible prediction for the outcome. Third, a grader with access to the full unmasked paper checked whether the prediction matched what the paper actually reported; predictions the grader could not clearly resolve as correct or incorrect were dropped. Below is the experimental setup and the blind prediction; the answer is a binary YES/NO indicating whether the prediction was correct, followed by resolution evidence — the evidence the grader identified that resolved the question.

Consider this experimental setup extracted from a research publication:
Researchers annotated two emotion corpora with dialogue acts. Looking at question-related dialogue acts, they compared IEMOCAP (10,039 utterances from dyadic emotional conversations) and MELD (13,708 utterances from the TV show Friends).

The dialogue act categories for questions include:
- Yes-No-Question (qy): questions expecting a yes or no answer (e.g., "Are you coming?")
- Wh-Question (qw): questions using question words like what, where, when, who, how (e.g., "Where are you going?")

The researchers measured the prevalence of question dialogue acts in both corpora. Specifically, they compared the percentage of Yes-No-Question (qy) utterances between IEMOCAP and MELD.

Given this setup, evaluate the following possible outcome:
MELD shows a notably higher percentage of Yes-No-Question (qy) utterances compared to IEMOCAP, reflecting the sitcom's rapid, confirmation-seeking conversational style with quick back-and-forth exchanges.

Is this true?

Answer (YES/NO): YES